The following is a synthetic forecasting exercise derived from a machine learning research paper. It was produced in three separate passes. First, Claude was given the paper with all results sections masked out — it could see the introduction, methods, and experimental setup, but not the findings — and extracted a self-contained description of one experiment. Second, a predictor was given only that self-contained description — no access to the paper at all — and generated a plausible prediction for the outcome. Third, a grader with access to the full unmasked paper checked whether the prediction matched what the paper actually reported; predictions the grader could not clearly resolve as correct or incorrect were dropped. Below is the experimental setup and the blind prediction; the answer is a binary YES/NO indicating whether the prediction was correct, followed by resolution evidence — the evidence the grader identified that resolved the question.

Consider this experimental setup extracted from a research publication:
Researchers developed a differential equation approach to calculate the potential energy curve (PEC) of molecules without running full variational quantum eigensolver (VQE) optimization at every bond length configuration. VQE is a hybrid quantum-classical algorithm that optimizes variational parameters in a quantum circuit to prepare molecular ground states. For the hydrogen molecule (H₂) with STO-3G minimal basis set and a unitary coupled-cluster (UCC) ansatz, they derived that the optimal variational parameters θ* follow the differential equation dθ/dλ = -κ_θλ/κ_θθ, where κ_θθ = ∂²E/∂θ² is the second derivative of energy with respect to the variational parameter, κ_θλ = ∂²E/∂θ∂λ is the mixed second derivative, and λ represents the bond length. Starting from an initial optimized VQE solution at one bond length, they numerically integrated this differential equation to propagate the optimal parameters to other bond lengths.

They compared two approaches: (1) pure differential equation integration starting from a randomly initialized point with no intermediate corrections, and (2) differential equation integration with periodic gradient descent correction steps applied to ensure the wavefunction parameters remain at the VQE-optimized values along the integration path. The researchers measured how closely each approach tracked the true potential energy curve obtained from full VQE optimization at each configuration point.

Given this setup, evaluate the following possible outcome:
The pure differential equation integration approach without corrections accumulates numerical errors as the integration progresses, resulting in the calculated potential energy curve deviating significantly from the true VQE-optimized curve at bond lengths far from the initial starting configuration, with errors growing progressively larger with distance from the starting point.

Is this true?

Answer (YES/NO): YES